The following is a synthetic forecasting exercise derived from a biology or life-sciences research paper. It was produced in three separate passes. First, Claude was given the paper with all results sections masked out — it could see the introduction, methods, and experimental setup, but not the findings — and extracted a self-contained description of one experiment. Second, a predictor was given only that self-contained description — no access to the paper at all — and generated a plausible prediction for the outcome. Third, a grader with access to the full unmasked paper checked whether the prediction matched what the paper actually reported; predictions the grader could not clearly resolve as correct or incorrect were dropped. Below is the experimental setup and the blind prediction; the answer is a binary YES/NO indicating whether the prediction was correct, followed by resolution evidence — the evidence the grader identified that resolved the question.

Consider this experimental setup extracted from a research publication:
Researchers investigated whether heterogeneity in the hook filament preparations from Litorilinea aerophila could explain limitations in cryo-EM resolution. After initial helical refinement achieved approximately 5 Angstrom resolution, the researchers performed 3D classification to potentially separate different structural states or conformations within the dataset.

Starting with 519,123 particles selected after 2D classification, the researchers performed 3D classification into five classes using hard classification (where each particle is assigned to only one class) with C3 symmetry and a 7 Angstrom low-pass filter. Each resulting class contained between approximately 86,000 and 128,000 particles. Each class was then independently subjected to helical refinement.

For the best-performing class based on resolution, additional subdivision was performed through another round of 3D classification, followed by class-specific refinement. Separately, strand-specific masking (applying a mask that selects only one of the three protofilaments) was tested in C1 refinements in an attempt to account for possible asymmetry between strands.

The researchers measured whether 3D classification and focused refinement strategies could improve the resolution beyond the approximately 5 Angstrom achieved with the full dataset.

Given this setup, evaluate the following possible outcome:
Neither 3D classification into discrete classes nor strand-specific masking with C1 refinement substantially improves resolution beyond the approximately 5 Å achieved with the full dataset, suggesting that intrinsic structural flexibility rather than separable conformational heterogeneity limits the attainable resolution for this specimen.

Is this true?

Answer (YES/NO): YES